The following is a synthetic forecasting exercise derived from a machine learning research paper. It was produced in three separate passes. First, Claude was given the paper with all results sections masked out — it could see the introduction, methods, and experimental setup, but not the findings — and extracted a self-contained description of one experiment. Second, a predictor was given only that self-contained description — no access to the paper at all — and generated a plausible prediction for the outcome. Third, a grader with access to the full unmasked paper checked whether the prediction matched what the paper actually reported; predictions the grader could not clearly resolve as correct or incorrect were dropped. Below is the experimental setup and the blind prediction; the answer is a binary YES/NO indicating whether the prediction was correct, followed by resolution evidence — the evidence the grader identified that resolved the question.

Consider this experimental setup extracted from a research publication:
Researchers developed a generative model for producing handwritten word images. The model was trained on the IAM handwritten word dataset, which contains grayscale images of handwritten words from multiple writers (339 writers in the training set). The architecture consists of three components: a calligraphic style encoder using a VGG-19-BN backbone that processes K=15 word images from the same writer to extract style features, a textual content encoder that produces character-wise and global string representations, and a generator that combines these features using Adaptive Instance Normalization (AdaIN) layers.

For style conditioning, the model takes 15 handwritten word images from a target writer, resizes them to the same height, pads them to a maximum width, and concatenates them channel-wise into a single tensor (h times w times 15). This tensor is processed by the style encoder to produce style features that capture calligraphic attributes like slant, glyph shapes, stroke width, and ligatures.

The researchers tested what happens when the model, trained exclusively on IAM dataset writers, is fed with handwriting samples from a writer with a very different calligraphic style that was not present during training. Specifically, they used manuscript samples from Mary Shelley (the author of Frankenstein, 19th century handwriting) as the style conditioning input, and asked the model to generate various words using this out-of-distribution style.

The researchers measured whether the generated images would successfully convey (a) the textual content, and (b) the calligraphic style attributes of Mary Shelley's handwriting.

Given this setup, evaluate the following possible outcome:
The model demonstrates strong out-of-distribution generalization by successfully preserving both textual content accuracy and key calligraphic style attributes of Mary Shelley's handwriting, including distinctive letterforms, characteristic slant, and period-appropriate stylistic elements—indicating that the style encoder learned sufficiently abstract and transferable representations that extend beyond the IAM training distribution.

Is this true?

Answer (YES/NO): NO